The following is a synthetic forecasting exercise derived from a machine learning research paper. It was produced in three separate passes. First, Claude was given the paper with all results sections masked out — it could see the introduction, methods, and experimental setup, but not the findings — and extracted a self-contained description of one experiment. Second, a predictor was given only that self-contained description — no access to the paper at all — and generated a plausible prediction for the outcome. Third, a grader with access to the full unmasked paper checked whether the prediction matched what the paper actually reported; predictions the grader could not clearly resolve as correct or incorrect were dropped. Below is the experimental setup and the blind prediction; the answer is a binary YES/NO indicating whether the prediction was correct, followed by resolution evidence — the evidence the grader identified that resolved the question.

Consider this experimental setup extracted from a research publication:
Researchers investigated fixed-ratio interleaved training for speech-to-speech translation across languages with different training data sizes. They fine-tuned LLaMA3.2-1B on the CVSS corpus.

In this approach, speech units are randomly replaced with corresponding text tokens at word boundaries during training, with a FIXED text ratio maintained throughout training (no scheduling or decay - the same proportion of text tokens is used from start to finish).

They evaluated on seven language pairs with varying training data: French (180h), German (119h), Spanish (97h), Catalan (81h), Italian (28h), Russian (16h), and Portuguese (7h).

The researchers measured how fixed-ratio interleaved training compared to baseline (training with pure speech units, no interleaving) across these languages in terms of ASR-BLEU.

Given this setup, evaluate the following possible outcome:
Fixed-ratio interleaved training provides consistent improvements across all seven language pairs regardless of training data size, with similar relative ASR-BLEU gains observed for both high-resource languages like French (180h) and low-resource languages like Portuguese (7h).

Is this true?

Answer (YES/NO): NO